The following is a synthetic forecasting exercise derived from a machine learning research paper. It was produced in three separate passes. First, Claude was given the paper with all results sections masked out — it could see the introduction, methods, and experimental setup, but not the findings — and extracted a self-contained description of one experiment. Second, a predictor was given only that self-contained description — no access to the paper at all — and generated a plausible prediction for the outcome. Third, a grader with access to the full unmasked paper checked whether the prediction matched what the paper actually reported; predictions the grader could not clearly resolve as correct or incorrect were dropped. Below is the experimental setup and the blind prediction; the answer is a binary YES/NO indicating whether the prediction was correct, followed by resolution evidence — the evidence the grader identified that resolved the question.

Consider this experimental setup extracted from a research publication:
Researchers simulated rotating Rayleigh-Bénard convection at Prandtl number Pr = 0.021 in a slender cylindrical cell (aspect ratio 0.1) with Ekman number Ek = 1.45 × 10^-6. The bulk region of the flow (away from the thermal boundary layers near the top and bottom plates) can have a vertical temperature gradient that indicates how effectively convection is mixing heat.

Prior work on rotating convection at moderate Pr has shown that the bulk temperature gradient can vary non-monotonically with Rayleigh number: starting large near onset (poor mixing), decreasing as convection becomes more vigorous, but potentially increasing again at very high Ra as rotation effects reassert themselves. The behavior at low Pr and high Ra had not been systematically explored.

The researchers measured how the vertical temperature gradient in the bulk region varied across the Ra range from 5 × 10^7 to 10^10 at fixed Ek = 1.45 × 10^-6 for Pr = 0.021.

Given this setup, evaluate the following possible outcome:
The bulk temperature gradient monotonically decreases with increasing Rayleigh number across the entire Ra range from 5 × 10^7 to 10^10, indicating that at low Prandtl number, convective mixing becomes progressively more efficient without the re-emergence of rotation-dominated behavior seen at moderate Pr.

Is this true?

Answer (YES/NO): NO